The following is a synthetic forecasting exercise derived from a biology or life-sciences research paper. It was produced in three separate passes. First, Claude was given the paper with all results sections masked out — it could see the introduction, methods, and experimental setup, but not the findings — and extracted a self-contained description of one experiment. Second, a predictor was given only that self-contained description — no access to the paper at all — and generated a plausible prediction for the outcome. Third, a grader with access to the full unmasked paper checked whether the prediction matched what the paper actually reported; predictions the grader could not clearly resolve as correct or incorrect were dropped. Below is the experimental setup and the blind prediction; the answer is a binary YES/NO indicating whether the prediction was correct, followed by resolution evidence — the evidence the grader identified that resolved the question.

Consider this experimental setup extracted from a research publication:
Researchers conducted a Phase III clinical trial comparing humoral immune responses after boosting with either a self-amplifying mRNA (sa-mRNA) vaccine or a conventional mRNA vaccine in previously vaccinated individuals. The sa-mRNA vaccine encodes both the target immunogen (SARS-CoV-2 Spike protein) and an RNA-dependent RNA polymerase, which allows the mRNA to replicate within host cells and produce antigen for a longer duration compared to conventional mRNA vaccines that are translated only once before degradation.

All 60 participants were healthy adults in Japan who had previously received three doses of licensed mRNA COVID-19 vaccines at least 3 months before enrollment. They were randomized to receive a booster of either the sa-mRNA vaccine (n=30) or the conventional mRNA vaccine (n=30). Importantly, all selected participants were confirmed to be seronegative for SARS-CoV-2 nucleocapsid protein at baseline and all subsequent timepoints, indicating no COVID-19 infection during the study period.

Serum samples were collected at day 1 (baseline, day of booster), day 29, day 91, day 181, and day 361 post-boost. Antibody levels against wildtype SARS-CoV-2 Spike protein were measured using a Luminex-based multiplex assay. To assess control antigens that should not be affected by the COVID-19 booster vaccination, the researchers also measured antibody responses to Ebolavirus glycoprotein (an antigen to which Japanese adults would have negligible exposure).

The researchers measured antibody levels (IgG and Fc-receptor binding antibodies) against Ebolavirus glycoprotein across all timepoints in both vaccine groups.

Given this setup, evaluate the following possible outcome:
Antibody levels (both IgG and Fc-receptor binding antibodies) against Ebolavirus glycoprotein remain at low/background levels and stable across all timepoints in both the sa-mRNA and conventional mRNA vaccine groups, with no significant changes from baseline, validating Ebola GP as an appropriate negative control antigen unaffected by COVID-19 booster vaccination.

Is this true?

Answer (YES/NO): YES